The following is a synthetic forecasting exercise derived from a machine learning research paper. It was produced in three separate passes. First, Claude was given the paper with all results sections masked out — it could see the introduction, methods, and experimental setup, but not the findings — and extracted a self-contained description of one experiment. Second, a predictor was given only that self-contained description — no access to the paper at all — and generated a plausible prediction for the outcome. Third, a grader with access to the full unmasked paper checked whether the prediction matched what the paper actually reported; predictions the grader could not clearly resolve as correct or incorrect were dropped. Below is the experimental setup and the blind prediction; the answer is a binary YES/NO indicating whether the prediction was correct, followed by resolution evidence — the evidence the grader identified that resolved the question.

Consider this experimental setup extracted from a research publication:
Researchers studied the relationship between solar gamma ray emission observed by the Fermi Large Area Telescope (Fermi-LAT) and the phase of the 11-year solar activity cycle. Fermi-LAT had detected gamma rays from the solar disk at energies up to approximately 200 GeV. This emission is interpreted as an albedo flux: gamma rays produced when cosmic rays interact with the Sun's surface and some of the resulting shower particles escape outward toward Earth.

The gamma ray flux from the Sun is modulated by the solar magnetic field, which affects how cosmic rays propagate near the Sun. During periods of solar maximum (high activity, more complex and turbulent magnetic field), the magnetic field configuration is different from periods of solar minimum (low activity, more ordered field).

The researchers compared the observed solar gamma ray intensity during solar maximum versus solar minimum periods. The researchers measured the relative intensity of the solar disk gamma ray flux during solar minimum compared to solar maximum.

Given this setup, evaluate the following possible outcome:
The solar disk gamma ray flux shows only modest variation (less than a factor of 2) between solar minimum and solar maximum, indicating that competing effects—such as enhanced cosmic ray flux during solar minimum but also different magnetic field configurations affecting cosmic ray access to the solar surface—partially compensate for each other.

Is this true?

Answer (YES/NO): NO